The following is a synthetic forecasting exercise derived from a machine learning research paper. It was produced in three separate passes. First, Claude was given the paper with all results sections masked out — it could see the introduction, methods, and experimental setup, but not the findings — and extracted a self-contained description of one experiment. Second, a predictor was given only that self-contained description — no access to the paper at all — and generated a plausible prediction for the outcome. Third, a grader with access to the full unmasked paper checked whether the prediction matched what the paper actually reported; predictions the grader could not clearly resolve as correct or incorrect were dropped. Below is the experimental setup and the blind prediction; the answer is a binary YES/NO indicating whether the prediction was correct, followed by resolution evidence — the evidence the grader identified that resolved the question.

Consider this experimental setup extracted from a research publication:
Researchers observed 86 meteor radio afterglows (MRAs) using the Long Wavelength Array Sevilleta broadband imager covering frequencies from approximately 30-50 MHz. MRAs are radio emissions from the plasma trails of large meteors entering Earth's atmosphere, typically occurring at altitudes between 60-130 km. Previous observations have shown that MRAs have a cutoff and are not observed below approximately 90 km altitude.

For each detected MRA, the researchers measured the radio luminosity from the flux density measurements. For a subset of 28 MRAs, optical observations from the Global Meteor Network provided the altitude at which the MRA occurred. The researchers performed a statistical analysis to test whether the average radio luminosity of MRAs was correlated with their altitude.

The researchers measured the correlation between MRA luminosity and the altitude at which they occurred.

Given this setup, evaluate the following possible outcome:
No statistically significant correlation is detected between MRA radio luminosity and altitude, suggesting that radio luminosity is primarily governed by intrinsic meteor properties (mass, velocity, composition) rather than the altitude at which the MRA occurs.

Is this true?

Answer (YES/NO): NO